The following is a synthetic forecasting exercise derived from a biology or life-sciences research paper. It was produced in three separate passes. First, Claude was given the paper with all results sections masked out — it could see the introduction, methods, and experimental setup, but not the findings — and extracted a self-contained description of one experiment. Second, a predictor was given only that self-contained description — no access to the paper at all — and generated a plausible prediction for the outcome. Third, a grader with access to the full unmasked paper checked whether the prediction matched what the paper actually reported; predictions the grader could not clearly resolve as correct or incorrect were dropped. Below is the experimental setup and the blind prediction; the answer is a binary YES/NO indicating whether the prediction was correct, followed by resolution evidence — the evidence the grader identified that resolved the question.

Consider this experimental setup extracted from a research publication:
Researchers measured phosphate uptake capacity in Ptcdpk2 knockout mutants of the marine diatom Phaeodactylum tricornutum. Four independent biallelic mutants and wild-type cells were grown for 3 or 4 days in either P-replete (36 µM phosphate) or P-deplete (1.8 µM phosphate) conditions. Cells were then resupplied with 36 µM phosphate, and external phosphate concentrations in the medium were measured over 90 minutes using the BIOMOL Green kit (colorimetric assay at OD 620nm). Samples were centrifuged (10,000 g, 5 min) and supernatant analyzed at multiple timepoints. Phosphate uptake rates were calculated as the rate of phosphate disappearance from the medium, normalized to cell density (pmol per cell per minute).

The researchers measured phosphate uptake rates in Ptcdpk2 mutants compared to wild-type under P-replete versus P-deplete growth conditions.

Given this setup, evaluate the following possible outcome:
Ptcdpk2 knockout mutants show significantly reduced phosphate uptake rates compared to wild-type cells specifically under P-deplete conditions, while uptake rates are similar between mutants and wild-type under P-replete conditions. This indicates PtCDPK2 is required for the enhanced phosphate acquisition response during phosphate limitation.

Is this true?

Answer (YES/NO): YES